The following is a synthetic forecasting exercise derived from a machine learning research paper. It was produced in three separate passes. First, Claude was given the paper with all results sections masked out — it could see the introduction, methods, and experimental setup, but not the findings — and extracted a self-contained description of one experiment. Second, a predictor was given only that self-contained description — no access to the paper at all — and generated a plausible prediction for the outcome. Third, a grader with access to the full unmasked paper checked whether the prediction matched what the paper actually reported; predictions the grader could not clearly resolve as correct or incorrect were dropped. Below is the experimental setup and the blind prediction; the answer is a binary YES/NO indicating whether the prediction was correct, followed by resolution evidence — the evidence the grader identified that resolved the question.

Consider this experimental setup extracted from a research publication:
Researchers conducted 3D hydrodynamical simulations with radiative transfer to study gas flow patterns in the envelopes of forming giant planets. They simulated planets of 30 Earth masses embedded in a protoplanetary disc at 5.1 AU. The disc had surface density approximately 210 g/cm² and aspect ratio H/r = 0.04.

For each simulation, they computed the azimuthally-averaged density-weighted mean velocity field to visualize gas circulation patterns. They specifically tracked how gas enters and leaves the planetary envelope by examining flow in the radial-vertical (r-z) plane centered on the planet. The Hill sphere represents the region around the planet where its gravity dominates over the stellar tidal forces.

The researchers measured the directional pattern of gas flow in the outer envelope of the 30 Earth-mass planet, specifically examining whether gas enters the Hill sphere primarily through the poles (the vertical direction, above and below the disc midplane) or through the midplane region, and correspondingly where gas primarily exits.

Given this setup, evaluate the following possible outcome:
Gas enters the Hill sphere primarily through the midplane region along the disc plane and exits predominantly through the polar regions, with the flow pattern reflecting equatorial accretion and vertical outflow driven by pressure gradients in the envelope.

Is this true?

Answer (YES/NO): NO